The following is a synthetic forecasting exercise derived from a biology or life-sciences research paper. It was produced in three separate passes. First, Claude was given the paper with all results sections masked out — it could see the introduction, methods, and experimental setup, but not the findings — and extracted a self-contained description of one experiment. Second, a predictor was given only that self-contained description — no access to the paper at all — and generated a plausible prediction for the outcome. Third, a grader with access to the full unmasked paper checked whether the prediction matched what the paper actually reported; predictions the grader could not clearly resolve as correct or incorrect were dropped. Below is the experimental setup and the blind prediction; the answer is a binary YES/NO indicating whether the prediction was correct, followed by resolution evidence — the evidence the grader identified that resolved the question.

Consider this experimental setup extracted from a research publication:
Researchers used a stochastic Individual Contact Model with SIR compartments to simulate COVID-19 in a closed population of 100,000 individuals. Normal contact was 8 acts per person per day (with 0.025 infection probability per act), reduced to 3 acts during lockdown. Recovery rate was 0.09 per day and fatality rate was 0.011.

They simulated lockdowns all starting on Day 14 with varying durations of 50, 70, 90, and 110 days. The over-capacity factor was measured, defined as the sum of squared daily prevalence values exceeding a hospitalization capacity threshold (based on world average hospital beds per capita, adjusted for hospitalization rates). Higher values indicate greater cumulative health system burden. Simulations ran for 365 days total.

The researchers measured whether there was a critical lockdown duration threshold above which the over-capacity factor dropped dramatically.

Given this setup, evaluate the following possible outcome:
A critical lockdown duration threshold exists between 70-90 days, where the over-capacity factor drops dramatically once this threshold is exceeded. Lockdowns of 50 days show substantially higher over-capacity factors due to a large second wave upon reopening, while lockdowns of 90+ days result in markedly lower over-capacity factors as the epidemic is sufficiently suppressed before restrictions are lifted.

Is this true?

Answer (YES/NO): NO